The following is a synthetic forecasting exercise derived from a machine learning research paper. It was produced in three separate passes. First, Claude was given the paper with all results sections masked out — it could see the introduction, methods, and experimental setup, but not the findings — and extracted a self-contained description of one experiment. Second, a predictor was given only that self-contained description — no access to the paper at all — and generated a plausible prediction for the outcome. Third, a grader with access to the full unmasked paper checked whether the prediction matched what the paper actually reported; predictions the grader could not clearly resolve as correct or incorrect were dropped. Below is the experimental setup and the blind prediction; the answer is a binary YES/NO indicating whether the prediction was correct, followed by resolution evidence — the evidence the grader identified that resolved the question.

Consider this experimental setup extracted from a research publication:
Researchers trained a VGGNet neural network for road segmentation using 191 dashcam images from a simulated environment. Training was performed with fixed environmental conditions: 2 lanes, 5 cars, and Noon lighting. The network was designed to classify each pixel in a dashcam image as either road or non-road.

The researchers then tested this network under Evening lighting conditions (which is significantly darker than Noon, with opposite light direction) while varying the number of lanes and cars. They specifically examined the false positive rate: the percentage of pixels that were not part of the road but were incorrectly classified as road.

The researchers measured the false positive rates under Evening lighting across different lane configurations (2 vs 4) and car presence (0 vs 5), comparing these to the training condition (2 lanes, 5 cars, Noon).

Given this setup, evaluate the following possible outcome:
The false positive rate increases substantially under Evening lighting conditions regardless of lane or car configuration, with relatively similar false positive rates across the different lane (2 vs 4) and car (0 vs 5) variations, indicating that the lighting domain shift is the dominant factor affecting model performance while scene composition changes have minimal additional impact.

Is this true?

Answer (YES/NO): NO